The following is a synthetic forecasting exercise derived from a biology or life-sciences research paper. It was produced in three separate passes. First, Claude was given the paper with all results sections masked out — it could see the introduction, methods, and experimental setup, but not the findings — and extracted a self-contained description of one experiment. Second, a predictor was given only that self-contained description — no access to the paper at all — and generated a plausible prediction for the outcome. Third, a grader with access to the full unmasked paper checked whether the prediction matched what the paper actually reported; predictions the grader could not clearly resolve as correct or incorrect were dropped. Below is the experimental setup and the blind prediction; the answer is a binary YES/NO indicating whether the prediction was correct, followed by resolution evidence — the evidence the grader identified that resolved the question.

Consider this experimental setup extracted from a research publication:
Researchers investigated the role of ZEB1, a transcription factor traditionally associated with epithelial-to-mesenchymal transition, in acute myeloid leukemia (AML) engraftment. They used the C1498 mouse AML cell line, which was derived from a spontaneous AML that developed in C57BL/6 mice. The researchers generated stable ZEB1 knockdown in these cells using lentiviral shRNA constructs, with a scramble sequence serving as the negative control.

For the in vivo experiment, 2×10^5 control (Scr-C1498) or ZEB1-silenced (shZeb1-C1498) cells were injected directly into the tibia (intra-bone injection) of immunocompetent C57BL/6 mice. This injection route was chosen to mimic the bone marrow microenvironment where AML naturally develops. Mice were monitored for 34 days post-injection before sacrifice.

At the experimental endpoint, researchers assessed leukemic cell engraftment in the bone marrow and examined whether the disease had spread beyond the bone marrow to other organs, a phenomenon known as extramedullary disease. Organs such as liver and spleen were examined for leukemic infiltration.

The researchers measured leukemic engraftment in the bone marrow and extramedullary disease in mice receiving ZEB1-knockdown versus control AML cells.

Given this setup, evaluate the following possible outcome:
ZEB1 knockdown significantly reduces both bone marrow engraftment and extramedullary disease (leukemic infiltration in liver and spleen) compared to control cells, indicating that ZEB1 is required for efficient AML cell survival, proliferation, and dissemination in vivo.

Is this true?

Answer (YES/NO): NO